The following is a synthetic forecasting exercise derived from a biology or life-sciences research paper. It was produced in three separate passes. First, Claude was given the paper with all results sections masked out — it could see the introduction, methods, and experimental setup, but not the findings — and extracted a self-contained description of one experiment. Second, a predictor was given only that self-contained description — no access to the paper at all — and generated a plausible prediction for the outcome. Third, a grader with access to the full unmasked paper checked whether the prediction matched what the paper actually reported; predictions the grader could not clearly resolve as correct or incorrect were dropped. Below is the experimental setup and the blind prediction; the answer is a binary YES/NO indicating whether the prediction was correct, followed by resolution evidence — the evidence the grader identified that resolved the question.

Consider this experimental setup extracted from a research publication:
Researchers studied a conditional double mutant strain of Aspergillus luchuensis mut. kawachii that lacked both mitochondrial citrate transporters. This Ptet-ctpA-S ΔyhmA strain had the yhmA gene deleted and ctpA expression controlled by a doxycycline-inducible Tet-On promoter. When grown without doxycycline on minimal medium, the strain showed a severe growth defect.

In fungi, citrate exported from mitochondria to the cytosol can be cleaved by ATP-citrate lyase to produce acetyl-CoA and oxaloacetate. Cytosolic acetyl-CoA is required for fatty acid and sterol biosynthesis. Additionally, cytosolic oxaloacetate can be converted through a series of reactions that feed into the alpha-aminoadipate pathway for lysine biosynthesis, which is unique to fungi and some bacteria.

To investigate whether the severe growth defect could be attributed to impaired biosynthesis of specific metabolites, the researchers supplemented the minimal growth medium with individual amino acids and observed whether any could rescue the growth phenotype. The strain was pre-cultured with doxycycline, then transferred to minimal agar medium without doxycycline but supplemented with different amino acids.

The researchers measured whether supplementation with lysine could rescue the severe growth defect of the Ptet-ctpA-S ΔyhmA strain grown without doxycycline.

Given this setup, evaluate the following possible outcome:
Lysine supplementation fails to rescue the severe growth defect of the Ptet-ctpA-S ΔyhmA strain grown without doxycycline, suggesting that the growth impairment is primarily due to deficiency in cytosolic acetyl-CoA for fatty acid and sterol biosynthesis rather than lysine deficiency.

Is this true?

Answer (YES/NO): NO